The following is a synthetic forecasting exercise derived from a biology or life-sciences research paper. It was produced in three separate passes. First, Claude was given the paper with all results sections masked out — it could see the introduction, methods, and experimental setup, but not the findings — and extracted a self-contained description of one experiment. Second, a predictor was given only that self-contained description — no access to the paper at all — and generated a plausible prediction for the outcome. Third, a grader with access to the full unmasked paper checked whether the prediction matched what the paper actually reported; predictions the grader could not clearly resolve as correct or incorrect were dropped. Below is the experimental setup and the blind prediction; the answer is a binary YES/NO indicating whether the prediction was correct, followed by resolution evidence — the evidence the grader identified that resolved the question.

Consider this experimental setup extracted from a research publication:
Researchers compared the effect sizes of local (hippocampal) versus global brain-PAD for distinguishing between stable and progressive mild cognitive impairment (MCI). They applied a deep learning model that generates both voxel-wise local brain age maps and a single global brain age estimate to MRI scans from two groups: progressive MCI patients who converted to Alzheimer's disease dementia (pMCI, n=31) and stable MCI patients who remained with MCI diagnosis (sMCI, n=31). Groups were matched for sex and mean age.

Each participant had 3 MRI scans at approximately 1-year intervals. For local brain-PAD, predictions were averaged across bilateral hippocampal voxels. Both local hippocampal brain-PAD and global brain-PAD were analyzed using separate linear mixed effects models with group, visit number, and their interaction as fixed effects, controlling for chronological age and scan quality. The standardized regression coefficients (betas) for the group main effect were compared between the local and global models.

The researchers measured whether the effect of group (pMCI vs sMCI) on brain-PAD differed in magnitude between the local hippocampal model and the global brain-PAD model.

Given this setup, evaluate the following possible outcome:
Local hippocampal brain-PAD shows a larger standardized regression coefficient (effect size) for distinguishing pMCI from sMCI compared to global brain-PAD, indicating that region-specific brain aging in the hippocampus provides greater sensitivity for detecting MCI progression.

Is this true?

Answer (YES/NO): YES